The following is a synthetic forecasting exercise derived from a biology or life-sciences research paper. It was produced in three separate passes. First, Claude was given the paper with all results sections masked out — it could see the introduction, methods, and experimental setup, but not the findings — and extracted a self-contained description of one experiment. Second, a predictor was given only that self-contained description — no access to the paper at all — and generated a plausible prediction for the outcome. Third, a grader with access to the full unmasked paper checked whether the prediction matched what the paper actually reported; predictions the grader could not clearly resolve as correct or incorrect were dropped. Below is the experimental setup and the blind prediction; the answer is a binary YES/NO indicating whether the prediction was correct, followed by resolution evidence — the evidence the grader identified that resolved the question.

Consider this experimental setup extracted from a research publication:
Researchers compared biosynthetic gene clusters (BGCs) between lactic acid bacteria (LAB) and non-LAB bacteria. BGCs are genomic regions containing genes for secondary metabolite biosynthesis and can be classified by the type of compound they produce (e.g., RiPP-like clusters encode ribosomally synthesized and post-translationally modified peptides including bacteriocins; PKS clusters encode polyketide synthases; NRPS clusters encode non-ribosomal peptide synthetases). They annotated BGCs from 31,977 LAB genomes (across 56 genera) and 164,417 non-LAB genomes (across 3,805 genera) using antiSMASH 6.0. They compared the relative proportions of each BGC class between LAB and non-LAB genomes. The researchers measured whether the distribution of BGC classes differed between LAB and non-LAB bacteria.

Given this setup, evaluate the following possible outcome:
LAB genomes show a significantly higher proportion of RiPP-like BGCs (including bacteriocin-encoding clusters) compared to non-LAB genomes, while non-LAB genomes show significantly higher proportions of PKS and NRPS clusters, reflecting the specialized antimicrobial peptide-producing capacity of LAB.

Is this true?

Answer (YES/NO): YES